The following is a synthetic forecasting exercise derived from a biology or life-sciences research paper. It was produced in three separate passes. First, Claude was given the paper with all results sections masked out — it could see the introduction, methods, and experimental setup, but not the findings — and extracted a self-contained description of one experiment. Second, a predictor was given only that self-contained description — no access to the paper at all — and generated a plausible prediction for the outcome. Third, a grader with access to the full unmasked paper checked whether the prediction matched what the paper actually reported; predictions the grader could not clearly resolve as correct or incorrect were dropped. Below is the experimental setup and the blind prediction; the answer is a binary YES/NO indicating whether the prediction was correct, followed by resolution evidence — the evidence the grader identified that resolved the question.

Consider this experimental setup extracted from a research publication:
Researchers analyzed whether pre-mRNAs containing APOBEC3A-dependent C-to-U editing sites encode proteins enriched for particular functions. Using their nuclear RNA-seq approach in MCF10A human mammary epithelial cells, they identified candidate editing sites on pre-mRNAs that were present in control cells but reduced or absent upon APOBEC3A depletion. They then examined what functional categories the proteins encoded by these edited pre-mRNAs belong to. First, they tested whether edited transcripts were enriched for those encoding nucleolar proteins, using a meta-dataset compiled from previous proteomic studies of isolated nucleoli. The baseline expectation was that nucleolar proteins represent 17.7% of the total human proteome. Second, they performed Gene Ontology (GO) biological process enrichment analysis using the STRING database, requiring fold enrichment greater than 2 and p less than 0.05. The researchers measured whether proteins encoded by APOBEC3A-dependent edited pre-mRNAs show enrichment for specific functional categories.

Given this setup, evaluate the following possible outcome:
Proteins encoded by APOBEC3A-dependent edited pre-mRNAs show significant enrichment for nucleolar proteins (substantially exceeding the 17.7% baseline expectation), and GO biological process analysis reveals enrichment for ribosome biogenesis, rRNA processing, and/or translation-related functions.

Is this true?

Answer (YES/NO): NO